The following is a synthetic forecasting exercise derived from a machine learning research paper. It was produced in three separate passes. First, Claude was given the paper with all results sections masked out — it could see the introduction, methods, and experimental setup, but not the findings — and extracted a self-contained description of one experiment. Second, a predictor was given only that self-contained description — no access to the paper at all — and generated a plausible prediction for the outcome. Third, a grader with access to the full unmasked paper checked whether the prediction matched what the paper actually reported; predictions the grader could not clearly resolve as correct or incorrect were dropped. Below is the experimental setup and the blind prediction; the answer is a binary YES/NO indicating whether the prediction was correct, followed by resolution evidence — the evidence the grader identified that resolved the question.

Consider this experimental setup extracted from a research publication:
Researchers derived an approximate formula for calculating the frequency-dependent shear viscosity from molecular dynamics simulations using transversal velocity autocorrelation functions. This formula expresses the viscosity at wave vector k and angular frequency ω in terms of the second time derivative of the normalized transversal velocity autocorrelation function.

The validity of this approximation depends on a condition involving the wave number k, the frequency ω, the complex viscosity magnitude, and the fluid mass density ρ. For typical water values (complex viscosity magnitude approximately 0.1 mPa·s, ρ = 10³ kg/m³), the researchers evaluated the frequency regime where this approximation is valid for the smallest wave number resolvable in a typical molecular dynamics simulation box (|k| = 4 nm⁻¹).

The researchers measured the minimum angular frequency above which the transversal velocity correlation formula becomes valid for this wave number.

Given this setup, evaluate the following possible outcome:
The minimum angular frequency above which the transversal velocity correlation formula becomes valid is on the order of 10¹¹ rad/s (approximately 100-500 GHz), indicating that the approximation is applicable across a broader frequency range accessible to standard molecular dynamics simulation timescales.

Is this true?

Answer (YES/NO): NO